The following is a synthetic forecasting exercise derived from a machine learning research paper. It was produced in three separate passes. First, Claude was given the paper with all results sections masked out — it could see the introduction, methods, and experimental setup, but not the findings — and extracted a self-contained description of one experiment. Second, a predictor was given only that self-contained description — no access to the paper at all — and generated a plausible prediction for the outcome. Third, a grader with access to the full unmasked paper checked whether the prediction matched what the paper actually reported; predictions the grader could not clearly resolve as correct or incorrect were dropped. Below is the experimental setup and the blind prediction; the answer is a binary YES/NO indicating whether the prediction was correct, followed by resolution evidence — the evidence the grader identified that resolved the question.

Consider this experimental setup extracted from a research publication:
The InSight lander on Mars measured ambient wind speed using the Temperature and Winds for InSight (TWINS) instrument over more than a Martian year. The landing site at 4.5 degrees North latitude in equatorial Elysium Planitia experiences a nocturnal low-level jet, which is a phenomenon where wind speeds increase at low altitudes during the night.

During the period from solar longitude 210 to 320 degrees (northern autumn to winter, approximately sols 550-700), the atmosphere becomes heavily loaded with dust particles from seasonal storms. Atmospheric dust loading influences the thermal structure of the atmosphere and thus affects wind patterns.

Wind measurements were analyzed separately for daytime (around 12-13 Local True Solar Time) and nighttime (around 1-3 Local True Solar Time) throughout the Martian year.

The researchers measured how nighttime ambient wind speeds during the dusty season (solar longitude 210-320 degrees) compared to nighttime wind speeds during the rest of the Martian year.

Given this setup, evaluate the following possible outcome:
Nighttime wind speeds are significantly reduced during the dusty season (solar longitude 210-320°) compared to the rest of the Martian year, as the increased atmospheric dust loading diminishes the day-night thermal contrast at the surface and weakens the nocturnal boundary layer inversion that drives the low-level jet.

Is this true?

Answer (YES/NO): NO